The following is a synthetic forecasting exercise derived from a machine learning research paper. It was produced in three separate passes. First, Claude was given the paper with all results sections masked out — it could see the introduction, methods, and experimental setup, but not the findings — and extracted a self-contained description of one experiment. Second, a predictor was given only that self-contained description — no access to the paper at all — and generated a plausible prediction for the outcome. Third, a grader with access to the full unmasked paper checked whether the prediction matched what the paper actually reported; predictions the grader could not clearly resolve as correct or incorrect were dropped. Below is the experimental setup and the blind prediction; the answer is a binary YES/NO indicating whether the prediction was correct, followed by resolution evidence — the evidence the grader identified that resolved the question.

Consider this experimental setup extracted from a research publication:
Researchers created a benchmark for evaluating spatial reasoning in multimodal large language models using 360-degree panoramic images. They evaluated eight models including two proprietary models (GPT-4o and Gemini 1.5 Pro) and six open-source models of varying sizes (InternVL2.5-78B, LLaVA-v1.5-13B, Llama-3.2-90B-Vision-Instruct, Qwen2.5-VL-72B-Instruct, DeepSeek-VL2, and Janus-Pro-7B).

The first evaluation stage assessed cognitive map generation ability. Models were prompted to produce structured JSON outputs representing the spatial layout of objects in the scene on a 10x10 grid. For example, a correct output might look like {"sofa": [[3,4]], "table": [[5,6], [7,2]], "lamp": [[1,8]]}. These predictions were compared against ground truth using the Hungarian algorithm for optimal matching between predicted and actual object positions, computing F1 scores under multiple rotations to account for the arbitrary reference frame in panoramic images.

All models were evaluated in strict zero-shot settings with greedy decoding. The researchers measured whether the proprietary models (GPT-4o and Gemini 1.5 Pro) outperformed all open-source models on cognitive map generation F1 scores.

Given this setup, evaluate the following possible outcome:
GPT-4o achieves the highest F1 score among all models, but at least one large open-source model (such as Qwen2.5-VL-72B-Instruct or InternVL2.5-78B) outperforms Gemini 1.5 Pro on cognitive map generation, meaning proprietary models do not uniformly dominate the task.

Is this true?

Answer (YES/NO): NO